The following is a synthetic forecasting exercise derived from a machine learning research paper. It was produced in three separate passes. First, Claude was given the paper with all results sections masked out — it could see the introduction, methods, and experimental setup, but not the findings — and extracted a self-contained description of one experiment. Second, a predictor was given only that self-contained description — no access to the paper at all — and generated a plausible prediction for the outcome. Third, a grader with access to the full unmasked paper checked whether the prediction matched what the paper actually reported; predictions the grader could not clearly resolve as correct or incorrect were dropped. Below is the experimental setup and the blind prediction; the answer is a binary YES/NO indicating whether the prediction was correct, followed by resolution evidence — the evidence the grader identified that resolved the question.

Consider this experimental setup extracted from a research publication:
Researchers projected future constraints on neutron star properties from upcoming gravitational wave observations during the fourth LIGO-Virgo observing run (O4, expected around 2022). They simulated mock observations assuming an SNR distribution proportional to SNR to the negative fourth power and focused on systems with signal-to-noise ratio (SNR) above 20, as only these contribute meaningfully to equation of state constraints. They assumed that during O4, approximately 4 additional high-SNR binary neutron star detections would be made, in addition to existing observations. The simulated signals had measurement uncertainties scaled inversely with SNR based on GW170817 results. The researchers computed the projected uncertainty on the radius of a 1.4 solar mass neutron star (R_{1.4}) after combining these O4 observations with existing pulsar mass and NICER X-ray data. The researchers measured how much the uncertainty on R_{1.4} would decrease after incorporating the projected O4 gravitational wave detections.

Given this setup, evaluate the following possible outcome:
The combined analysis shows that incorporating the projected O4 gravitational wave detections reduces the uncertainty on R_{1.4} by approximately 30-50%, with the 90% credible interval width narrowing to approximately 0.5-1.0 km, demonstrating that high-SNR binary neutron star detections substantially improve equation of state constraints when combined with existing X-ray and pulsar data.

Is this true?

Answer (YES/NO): NO